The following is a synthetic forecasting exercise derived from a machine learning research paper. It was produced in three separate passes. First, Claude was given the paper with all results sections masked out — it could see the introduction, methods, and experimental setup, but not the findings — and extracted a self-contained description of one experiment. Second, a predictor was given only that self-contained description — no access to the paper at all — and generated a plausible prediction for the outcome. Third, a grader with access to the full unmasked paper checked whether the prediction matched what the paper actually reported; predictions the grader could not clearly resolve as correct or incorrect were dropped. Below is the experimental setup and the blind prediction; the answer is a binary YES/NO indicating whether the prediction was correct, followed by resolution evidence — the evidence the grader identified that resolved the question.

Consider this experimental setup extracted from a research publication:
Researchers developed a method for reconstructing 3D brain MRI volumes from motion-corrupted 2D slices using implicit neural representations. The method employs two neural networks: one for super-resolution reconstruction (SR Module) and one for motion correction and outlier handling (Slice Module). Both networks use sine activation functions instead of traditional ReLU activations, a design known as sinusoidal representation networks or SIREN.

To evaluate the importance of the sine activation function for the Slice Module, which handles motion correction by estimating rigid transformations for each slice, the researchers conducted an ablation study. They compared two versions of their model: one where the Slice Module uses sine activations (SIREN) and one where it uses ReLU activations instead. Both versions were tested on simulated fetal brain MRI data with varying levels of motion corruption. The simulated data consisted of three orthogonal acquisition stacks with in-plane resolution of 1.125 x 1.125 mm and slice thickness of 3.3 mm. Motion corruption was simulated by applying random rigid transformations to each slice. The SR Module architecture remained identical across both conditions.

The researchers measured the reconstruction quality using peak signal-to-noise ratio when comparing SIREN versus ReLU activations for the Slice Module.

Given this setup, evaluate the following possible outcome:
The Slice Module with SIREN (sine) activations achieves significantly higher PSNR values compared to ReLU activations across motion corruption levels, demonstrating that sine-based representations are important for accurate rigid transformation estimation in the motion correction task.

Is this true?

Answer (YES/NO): YES